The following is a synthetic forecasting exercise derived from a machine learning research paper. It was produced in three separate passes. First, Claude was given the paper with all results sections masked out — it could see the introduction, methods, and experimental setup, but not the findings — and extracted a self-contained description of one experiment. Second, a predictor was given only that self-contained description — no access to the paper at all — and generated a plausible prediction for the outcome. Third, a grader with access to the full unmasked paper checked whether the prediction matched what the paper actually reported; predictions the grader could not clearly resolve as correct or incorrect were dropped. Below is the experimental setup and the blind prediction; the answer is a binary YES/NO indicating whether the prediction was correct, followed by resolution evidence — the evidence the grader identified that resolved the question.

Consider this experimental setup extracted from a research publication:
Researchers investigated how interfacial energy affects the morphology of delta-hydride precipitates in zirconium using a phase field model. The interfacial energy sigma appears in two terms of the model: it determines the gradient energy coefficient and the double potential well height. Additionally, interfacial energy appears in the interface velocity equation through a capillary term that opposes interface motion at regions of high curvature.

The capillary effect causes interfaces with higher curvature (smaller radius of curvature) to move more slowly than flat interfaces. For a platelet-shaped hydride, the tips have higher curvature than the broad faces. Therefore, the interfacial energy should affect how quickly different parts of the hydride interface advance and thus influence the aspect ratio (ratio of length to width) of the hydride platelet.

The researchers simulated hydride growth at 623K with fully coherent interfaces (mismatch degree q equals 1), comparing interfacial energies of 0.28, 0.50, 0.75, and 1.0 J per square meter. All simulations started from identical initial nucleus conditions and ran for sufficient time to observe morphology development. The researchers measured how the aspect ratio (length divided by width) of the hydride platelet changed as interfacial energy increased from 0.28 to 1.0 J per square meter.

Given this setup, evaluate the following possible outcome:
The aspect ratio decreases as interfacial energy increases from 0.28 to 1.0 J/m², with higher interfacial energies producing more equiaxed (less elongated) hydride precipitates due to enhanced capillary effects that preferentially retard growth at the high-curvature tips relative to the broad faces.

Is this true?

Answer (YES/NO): YES